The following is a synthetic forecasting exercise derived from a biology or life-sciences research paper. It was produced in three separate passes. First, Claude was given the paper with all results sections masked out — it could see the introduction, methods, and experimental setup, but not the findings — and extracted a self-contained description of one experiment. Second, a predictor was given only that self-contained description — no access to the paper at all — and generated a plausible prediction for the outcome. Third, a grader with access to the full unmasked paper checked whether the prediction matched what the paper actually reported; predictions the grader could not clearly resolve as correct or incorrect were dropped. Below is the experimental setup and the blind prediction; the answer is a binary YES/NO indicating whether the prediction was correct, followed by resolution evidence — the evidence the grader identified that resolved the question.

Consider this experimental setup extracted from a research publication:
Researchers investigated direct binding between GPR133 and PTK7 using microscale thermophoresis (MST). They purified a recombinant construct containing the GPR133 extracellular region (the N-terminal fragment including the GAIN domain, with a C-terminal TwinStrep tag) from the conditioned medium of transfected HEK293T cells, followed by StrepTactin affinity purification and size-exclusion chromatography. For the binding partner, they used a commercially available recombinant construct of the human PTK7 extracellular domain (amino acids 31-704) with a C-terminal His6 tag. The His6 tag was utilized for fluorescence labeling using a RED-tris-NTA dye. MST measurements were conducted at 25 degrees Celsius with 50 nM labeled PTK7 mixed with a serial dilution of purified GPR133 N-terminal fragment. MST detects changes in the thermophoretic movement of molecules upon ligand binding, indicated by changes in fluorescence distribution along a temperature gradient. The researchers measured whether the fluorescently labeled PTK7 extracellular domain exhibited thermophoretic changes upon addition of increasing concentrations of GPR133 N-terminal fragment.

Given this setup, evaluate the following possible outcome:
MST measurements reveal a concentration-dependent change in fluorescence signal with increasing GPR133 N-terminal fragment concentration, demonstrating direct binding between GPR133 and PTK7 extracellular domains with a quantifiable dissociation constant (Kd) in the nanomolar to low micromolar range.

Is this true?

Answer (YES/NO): YES